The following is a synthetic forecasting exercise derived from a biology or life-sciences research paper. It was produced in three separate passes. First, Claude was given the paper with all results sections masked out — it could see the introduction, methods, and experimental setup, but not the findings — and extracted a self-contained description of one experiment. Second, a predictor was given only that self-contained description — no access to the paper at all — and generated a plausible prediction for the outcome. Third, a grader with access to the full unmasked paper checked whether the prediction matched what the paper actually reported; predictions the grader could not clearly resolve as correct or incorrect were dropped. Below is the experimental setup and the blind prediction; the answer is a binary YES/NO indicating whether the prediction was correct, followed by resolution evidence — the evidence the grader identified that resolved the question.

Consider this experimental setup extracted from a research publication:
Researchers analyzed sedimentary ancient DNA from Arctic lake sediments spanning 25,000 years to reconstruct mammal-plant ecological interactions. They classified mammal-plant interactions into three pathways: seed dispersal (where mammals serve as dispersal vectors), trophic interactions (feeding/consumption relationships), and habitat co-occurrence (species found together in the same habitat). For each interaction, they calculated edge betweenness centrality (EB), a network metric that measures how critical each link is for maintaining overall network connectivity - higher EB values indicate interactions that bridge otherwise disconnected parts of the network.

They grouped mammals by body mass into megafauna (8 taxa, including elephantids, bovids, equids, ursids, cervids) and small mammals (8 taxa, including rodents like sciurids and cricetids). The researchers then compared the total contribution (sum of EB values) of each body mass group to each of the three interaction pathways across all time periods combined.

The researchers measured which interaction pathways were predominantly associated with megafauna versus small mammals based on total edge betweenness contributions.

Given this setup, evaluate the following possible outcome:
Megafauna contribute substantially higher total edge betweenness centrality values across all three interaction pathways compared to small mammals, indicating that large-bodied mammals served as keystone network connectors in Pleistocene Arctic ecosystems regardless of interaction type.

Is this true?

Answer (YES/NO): NO